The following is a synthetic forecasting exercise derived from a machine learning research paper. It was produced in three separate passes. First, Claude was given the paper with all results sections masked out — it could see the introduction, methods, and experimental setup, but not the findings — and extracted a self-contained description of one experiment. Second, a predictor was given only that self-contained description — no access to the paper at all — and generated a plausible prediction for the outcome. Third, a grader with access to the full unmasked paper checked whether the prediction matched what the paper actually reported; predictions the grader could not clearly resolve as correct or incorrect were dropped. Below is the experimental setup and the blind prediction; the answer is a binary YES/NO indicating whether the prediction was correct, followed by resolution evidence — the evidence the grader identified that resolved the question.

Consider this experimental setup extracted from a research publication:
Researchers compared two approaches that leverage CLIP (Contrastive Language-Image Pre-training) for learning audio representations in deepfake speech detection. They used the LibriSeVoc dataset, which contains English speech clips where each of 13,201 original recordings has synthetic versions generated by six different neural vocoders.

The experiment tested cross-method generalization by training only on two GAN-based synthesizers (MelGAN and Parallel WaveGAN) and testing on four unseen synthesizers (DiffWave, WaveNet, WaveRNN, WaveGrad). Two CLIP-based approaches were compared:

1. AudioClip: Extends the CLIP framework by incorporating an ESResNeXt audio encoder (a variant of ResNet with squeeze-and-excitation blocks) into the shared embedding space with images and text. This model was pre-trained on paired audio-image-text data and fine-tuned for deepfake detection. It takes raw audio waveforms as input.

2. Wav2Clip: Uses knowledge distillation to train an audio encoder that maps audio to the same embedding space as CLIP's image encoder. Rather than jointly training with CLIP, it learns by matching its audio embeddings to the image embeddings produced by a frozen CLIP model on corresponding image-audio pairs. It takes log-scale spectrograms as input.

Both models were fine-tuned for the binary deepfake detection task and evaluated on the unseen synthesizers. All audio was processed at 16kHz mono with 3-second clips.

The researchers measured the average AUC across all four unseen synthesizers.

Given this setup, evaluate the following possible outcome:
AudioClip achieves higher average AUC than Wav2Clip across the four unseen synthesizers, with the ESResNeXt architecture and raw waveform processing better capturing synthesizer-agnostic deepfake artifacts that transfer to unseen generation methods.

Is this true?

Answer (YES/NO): YES